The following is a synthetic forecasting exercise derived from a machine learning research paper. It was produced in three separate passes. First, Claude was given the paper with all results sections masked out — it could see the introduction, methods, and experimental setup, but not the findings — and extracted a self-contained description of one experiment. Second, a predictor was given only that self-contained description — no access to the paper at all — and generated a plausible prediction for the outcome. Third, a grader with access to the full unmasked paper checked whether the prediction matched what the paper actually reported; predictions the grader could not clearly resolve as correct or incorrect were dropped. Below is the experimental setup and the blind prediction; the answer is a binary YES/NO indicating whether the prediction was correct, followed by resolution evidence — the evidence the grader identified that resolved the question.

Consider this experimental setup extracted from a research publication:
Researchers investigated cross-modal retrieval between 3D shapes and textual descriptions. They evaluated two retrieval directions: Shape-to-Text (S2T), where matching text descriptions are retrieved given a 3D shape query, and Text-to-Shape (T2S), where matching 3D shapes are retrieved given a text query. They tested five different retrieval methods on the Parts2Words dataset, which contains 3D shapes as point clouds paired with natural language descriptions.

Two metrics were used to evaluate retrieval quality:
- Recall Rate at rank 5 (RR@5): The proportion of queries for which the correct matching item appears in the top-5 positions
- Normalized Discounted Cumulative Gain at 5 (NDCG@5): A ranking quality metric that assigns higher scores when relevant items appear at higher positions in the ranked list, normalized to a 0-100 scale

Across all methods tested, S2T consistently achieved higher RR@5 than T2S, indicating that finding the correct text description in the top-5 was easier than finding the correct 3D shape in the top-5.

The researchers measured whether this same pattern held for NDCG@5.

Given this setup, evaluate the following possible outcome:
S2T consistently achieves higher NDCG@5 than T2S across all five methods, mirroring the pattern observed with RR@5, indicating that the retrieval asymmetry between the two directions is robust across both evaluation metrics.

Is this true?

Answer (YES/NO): NO